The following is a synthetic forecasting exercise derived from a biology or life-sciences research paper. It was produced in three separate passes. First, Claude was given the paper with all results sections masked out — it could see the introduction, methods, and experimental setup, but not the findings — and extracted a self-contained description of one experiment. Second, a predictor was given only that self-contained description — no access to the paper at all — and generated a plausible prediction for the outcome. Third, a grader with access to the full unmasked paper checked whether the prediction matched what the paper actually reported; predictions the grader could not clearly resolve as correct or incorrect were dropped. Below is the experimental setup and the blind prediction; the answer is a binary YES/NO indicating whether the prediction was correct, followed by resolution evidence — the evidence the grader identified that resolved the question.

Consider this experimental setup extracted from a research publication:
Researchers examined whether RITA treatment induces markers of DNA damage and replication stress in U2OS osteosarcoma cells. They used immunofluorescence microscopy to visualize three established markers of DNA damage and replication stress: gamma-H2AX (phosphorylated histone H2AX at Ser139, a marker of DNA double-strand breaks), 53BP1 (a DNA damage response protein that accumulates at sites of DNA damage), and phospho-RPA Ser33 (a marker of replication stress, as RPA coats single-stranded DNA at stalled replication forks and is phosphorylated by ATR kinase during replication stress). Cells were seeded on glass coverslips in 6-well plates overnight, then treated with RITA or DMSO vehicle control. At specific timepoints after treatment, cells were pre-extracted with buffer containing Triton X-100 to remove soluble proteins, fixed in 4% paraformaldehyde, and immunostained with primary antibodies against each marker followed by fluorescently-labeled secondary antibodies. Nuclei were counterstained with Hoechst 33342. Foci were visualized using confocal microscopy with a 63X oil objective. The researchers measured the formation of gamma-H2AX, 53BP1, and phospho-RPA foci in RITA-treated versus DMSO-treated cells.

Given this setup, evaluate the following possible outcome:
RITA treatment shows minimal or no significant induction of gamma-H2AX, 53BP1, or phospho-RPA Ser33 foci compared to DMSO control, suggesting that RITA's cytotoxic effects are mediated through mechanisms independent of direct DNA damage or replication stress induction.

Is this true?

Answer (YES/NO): NO